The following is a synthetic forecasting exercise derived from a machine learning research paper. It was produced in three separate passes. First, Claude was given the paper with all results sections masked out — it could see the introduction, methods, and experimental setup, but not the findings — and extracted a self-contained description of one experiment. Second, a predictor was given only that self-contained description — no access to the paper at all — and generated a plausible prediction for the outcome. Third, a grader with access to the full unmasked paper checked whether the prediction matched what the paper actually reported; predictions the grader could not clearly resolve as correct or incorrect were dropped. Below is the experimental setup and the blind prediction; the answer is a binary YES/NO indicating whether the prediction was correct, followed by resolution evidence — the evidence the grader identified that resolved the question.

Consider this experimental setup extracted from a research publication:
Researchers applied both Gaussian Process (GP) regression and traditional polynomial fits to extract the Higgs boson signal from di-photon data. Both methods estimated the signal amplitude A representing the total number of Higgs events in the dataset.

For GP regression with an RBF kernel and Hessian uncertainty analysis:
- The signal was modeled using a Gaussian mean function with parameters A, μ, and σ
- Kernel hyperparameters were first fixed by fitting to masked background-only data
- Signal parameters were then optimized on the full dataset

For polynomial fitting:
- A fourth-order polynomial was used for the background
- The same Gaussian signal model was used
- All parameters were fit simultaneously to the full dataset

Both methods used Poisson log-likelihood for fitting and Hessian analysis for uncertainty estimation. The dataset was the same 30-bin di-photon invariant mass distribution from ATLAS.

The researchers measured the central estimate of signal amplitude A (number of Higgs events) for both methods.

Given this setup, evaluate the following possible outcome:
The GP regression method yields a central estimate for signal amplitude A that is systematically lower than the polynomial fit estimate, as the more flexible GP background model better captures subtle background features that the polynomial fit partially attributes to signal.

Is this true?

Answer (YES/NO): NO